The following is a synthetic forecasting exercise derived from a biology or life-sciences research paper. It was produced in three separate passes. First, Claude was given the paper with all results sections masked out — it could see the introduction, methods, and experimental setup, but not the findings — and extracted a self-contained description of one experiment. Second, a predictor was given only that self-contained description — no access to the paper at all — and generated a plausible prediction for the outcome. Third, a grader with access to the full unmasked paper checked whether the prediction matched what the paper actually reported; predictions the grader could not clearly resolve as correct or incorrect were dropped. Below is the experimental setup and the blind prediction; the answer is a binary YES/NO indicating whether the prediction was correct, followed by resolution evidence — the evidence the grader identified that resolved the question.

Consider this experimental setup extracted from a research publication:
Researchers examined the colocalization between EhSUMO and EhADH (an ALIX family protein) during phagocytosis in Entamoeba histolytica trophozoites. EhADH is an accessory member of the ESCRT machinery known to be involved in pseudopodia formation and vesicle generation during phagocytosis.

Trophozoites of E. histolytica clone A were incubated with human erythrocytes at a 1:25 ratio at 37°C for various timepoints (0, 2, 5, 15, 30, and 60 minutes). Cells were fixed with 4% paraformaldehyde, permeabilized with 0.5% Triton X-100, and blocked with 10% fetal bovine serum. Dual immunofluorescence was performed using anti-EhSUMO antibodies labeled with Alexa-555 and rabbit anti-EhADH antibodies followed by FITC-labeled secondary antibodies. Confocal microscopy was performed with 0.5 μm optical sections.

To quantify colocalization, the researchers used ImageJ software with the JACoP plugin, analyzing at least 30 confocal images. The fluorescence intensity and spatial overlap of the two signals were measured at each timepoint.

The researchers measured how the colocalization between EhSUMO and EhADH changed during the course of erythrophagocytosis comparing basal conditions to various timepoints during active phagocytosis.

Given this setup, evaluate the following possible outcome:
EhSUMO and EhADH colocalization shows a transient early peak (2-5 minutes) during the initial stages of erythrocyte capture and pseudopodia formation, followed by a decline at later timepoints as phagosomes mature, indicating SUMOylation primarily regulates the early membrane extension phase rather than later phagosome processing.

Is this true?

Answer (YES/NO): NO